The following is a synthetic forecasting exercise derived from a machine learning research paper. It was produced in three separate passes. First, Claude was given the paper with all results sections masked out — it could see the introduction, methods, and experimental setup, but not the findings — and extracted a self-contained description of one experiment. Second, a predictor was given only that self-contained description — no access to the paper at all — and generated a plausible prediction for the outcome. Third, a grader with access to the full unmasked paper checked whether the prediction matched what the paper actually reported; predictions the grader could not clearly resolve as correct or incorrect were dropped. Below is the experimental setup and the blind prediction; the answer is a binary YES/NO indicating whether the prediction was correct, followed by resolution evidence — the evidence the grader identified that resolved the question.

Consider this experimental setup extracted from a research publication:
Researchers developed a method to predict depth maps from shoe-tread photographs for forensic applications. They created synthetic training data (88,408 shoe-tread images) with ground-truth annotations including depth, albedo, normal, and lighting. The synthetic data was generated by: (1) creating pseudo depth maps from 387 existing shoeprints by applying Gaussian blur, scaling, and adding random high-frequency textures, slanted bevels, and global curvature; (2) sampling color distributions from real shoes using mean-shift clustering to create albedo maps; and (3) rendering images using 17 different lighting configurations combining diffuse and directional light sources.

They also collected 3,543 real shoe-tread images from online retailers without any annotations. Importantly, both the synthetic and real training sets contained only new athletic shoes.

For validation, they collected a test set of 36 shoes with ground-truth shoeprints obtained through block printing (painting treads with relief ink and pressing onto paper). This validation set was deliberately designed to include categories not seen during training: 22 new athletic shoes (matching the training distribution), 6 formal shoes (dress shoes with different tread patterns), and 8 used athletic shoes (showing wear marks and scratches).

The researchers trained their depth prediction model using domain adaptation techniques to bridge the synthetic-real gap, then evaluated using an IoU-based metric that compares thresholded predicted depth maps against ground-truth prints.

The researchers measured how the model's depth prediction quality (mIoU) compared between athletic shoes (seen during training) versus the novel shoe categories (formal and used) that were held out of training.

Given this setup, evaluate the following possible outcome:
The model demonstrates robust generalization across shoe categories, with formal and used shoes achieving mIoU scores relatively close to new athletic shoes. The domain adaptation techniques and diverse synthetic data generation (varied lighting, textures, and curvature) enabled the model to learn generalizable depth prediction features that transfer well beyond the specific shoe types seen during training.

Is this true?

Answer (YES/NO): NO